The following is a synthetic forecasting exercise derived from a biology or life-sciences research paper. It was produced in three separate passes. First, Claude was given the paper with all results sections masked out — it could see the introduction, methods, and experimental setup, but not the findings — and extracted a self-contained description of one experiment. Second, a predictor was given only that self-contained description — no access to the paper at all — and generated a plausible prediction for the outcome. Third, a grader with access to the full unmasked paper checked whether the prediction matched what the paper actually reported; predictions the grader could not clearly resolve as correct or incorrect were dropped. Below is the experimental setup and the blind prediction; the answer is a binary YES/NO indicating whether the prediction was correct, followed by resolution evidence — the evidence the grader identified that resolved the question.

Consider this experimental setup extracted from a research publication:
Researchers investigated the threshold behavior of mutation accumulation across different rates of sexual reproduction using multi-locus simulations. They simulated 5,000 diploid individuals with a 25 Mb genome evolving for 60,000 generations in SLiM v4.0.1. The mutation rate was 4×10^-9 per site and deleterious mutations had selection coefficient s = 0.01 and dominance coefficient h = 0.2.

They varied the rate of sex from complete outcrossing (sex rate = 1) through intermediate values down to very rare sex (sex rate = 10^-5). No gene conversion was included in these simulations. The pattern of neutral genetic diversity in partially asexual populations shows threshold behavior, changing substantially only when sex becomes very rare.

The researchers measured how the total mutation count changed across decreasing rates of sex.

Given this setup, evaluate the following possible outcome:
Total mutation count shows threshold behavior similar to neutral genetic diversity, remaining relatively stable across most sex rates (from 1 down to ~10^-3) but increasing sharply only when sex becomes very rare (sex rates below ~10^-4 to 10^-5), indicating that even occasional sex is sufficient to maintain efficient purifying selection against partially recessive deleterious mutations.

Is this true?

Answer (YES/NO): NO